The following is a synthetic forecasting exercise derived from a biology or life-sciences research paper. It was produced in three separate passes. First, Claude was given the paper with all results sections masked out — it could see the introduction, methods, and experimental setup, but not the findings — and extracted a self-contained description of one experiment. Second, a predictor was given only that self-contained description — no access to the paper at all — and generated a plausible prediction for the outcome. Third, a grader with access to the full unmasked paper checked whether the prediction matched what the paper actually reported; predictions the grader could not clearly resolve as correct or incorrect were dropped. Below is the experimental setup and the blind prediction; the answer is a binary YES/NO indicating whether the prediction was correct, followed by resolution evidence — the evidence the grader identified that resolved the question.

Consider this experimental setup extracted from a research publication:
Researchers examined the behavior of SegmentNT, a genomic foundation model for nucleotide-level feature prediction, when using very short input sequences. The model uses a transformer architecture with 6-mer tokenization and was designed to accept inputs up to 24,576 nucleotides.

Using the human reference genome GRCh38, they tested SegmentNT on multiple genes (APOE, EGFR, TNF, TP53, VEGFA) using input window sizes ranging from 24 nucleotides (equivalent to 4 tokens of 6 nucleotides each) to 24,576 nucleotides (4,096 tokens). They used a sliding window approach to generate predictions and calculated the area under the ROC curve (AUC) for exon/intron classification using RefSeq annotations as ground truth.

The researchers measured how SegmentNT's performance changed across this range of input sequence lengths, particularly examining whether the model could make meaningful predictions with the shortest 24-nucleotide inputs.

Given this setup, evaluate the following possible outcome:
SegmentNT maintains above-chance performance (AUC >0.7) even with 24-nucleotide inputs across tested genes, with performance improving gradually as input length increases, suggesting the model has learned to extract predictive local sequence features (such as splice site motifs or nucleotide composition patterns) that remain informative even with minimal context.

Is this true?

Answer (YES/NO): NO